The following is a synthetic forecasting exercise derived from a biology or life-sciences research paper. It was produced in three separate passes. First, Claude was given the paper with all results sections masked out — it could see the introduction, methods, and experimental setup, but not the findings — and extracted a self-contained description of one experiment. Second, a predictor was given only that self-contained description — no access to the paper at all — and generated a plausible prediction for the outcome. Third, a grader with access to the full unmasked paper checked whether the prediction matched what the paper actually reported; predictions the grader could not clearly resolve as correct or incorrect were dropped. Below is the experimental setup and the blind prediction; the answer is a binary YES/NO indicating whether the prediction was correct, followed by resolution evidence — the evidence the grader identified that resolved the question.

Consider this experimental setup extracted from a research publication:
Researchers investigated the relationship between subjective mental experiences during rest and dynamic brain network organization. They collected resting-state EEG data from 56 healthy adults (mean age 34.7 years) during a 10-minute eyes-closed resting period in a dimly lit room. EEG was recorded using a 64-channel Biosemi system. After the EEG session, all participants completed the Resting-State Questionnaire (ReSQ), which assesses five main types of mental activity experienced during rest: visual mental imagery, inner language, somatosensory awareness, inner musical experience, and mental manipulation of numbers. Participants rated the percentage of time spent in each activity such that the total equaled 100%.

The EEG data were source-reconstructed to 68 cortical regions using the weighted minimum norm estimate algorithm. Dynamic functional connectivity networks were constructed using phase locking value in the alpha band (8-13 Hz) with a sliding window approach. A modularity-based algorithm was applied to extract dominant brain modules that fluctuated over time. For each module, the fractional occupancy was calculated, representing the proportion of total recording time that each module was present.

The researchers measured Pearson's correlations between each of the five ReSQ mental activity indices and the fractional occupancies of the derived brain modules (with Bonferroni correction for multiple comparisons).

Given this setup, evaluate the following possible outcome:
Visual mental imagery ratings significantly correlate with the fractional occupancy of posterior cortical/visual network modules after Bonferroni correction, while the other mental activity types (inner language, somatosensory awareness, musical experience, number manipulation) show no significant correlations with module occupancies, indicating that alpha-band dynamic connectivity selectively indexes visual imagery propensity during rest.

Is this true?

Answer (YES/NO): NO